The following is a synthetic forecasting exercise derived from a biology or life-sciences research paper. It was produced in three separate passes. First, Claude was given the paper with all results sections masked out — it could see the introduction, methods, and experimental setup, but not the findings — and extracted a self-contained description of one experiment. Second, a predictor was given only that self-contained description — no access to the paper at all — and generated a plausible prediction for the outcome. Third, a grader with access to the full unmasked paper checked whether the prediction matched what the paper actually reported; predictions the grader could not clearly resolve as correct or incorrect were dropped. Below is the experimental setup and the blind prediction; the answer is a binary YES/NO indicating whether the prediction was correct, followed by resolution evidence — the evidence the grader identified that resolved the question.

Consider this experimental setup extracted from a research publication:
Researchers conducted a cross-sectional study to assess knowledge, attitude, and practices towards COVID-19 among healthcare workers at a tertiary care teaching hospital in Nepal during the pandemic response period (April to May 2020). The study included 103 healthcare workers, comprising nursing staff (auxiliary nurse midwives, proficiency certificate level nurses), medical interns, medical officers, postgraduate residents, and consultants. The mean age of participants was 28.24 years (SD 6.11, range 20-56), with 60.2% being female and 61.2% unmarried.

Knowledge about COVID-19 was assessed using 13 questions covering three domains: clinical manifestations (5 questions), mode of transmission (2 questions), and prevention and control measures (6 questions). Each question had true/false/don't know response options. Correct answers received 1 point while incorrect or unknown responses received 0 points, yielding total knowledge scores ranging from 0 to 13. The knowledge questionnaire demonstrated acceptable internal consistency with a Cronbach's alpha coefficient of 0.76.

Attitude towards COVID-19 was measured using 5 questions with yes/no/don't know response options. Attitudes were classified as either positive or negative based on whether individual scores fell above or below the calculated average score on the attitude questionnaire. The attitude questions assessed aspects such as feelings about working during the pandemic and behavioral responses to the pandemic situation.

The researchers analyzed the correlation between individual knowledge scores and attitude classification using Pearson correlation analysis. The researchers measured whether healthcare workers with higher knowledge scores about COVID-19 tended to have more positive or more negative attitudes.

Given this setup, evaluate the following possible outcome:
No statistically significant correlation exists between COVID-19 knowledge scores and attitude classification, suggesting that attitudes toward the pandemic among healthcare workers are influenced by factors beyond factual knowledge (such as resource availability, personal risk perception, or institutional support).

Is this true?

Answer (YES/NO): NO